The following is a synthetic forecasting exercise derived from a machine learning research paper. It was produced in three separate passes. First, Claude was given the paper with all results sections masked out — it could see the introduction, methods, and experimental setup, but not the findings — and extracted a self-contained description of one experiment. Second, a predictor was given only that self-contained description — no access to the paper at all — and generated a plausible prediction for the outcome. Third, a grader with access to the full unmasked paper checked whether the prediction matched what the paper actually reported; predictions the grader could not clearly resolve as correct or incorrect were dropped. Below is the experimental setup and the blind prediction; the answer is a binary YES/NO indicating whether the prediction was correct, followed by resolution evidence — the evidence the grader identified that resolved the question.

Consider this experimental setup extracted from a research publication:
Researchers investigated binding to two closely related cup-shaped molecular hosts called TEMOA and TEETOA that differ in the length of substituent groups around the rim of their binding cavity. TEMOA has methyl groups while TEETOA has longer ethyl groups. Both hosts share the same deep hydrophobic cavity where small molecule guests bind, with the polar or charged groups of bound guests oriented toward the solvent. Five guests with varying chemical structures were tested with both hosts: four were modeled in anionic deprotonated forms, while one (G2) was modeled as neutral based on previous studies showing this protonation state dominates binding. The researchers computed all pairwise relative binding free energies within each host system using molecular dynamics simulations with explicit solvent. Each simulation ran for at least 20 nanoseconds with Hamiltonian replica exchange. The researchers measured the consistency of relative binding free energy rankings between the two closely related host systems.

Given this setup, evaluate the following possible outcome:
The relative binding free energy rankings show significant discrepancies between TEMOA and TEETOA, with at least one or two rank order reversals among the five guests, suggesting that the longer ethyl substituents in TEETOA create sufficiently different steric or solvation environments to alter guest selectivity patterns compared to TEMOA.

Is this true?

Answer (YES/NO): YES